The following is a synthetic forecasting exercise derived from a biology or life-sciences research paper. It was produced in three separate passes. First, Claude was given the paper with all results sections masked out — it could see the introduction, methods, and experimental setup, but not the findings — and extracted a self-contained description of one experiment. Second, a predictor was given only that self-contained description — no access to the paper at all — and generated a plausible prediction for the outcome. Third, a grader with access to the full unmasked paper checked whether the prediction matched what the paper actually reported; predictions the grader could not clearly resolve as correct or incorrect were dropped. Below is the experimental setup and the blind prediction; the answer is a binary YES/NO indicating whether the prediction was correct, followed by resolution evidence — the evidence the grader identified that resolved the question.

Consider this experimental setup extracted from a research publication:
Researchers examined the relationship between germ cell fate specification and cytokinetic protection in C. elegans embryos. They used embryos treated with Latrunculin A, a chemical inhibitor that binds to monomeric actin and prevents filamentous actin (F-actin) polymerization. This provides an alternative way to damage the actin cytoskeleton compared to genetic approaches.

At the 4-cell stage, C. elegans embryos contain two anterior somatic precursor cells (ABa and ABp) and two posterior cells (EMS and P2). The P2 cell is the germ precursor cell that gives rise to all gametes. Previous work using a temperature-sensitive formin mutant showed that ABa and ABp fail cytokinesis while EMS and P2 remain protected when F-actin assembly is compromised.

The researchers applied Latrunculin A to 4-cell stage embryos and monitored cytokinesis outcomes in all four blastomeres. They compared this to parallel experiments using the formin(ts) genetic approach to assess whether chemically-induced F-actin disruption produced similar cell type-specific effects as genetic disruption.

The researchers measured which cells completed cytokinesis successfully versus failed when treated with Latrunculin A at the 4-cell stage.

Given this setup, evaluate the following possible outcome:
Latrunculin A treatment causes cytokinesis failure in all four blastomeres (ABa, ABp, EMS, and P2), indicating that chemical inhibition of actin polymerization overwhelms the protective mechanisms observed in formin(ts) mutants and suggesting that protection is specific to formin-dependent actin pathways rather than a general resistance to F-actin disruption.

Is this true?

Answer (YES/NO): NO